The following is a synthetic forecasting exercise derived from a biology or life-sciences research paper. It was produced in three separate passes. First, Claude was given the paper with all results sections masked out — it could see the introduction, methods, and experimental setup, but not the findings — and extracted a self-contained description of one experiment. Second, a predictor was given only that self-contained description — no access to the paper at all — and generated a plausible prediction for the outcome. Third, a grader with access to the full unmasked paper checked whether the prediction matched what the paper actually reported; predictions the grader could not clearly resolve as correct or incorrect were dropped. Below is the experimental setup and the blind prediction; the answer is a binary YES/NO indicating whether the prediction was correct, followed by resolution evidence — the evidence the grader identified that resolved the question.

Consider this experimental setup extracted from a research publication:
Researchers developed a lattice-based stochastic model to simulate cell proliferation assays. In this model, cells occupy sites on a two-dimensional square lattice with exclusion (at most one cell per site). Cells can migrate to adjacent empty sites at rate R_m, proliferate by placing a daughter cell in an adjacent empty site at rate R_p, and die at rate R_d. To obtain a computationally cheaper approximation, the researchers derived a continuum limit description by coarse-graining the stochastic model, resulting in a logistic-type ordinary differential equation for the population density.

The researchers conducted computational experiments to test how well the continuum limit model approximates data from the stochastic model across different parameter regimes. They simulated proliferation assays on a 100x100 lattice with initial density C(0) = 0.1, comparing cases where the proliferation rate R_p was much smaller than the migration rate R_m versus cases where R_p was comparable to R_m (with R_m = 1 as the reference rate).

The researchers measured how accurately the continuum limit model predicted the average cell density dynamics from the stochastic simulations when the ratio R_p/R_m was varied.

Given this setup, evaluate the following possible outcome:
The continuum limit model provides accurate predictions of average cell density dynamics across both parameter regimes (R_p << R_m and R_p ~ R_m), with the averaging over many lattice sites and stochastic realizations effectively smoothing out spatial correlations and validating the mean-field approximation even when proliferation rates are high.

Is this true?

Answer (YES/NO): NO